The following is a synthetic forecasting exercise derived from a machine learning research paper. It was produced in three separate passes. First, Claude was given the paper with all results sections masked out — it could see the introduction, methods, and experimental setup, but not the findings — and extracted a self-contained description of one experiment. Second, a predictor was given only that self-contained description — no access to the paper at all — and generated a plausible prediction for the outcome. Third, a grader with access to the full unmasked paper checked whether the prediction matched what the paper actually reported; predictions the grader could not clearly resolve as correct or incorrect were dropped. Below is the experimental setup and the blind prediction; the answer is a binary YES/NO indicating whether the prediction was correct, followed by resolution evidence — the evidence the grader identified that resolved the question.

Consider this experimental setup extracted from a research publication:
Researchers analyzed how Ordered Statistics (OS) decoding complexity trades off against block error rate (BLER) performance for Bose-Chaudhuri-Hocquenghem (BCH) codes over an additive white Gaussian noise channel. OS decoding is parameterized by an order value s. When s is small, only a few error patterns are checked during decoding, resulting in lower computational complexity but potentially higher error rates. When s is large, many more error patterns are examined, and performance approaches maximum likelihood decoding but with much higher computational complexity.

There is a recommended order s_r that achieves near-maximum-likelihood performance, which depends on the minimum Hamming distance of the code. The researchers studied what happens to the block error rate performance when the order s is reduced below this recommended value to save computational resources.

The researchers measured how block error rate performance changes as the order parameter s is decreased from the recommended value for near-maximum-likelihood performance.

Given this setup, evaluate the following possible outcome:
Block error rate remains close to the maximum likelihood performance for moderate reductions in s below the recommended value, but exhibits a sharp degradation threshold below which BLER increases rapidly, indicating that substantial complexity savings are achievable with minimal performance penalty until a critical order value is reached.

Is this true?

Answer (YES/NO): NO